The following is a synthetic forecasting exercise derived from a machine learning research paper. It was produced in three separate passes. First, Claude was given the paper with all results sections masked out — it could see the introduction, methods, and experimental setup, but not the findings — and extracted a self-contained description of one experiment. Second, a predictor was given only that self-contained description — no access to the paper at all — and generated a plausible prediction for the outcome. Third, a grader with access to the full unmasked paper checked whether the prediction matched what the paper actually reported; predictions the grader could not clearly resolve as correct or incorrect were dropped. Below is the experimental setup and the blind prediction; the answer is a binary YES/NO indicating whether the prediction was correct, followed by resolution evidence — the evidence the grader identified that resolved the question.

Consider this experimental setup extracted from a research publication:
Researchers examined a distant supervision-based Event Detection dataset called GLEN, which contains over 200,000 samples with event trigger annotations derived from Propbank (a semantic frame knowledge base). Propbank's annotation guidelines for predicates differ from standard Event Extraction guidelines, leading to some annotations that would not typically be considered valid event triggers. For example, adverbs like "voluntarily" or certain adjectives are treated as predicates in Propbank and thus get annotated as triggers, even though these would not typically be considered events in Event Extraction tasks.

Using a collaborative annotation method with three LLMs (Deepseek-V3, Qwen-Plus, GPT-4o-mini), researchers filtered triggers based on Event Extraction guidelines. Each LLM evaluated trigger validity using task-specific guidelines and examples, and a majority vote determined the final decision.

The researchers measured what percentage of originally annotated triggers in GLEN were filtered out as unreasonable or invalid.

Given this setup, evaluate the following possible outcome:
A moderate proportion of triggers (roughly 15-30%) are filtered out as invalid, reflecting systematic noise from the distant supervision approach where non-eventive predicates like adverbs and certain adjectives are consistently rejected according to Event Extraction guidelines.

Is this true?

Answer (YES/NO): NO